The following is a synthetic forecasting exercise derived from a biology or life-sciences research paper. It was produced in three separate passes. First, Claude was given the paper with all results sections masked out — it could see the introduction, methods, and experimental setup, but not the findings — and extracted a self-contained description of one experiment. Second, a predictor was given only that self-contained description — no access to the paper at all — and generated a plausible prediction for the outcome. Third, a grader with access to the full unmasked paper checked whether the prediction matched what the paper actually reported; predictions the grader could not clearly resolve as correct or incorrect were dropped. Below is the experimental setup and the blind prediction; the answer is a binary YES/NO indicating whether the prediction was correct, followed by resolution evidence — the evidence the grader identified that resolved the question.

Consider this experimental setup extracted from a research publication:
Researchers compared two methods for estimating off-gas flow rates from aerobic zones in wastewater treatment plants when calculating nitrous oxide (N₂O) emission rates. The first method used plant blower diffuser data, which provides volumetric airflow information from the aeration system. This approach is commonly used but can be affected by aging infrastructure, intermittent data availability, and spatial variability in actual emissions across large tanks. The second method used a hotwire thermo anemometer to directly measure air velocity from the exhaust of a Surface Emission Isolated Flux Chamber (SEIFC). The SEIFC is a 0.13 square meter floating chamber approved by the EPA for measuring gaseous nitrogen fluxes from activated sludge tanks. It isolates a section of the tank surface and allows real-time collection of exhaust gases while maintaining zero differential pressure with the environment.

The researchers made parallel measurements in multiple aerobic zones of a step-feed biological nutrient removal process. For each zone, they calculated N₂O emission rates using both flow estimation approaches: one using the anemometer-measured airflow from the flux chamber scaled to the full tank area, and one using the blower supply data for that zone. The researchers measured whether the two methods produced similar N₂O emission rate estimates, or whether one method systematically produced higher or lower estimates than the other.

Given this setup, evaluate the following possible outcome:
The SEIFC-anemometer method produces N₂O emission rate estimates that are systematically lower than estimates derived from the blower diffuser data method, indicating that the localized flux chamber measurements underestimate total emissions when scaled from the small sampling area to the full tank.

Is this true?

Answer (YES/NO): NO